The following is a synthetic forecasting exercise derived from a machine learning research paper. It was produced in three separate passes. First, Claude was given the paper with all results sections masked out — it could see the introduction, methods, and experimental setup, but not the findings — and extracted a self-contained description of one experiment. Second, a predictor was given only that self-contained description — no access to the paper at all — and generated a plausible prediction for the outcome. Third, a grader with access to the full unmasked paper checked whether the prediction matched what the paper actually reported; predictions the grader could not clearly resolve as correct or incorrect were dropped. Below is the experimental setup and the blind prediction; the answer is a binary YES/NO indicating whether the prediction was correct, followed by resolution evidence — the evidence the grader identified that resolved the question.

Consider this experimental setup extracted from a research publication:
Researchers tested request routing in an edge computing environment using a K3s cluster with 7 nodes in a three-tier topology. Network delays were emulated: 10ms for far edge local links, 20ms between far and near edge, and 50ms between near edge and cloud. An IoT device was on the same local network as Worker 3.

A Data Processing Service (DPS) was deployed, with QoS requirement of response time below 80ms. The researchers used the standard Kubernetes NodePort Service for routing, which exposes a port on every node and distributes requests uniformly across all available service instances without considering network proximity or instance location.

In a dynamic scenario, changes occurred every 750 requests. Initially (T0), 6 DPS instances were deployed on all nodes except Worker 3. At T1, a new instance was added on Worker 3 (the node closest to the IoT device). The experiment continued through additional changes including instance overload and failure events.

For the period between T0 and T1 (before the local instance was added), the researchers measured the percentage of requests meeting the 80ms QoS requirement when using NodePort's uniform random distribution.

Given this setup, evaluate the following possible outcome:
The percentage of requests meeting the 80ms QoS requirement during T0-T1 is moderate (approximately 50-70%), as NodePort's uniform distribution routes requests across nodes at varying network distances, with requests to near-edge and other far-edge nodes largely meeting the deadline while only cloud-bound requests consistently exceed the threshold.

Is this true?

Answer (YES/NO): NO